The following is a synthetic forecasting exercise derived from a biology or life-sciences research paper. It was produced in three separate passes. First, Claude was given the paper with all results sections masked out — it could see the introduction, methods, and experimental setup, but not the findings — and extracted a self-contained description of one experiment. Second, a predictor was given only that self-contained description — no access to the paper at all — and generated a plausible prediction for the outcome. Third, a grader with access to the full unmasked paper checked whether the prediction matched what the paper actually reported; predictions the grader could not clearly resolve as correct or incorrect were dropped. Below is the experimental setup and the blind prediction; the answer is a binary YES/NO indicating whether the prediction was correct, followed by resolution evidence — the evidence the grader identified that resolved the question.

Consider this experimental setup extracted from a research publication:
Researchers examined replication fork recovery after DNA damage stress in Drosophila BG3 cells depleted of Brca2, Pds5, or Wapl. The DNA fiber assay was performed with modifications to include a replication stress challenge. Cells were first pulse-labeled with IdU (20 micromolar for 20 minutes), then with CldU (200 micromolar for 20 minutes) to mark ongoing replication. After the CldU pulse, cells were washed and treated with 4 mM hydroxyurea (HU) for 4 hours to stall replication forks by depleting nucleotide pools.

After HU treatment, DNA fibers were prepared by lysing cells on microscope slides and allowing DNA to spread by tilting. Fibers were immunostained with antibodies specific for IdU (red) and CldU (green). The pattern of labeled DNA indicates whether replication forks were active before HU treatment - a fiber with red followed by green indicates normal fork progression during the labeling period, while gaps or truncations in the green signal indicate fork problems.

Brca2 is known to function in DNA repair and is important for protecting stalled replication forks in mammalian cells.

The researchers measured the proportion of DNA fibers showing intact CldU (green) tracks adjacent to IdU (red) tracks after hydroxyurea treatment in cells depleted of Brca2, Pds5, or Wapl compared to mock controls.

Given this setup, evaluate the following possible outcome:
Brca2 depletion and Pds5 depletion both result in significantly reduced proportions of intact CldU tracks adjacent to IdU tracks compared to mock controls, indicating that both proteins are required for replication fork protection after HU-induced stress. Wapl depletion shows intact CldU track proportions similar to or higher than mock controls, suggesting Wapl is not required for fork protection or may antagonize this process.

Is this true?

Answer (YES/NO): NO